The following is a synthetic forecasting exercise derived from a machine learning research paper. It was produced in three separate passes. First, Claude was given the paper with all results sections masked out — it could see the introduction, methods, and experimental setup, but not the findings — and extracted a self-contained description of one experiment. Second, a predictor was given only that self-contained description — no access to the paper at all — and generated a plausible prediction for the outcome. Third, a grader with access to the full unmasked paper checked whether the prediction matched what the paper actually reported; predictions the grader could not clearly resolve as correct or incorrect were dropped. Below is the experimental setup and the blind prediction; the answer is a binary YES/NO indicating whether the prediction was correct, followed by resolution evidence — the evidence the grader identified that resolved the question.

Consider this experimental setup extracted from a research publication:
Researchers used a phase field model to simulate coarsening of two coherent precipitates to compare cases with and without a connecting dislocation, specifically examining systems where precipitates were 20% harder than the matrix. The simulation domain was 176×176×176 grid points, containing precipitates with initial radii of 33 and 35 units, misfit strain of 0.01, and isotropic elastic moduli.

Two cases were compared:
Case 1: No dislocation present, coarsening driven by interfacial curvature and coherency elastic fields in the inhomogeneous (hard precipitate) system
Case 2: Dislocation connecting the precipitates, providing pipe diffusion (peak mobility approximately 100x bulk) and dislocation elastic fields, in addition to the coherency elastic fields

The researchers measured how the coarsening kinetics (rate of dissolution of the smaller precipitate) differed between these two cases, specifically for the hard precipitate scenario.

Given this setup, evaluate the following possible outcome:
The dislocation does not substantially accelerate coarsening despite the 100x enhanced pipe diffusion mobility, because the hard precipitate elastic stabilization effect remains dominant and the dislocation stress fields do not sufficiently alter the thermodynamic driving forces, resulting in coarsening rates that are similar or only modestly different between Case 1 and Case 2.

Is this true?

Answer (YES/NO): NO